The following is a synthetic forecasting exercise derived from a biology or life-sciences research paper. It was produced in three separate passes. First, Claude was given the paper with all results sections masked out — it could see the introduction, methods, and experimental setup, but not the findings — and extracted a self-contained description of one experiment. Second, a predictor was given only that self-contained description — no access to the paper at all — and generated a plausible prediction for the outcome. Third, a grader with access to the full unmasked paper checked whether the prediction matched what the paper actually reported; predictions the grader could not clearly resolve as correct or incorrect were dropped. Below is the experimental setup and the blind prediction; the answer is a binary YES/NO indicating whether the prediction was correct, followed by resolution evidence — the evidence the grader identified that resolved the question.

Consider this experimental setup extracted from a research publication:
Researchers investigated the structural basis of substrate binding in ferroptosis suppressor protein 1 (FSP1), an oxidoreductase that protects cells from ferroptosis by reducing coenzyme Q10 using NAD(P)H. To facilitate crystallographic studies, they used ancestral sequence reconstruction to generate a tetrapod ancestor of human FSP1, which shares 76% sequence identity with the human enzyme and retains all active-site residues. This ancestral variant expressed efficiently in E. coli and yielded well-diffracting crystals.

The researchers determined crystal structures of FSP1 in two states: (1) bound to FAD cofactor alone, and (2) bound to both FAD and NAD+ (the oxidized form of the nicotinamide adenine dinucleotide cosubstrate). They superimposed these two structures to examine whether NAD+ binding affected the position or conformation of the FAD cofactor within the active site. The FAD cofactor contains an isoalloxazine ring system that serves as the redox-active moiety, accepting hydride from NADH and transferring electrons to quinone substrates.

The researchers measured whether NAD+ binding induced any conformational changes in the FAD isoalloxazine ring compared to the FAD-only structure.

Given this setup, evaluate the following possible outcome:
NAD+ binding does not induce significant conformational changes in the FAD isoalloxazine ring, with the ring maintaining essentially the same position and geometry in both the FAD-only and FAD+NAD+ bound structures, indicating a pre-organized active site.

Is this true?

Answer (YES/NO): NO